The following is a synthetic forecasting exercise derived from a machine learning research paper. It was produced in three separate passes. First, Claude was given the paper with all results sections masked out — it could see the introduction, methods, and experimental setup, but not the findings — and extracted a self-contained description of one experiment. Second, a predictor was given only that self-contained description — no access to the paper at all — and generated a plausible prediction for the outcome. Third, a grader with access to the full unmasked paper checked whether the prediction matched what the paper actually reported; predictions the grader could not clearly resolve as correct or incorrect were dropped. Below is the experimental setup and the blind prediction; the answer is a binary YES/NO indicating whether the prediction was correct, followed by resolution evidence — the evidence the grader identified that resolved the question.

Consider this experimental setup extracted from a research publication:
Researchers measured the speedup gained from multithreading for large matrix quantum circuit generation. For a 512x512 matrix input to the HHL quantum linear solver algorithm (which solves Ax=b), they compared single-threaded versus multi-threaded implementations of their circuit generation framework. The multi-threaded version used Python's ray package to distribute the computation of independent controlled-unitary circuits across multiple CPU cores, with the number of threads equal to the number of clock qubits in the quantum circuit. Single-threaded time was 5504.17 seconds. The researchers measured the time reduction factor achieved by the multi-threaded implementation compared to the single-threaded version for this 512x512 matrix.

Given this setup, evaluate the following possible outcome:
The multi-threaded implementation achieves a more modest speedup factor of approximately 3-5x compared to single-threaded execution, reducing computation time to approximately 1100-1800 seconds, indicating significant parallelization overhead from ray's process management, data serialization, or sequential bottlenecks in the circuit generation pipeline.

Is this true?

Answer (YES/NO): NO